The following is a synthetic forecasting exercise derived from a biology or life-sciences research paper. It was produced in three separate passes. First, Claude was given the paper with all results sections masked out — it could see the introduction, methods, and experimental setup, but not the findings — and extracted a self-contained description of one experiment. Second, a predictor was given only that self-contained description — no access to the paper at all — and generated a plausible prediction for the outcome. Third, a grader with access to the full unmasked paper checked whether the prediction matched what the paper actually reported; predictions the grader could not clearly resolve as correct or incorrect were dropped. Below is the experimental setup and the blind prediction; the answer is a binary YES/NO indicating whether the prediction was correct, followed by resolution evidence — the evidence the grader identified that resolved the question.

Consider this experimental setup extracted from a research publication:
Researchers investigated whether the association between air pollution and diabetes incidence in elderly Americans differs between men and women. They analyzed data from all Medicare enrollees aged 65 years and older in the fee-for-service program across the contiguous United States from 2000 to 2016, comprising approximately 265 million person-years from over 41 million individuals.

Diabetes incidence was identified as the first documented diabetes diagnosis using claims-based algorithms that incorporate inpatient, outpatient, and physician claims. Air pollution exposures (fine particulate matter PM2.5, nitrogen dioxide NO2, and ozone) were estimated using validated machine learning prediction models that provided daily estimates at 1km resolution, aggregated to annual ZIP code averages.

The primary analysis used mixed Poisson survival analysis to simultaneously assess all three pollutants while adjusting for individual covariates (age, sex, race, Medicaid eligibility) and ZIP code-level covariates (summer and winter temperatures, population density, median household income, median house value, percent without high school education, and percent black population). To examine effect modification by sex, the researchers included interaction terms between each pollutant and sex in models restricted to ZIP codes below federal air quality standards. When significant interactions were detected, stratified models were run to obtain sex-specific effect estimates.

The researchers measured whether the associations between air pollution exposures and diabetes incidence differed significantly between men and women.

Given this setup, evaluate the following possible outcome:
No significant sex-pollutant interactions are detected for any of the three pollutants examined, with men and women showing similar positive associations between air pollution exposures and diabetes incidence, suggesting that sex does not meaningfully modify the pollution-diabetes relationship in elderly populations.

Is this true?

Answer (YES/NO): NO